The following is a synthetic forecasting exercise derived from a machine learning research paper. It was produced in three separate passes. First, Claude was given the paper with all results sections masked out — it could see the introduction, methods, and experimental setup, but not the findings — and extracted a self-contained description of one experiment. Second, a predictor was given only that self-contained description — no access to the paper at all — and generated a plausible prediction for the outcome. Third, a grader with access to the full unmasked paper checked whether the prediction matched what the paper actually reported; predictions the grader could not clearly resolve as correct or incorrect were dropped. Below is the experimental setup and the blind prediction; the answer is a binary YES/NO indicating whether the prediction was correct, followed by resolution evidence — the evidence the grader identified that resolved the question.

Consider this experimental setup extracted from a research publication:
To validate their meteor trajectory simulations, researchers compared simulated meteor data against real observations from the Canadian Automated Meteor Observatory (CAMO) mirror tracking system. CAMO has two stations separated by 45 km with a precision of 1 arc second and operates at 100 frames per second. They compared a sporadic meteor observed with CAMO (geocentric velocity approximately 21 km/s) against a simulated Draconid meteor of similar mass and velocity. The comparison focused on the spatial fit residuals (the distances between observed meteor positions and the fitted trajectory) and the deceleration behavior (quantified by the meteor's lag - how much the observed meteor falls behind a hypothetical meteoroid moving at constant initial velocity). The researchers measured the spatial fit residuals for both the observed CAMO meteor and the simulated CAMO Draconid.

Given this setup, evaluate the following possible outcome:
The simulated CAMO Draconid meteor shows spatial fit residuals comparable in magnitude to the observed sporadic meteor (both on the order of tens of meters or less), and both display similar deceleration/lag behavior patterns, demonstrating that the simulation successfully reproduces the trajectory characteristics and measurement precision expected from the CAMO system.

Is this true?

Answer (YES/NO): NO